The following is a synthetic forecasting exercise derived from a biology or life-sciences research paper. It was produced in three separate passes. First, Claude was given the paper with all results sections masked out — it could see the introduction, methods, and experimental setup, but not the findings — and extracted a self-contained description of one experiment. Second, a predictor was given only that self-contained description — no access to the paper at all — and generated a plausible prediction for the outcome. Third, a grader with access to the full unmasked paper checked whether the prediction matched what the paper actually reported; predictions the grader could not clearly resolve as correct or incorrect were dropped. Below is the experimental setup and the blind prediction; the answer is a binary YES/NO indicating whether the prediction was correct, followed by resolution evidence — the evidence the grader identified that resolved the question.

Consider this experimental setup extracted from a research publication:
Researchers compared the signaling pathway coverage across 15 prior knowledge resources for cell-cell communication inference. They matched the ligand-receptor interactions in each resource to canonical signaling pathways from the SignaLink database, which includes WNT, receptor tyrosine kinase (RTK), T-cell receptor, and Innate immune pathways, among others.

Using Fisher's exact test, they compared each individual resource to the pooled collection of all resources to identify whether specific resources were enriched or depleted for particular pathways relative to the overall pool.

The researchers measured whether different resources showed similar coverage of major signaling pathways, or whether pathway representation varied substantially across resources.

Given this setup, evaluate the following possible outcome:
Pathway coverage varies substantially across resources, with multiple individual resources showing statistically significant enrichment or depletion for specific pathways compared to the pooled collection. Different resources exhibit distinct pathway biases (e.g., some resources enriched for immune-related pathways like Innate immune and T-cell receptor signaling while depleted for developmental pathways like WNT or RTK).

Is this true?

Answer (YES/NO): YES